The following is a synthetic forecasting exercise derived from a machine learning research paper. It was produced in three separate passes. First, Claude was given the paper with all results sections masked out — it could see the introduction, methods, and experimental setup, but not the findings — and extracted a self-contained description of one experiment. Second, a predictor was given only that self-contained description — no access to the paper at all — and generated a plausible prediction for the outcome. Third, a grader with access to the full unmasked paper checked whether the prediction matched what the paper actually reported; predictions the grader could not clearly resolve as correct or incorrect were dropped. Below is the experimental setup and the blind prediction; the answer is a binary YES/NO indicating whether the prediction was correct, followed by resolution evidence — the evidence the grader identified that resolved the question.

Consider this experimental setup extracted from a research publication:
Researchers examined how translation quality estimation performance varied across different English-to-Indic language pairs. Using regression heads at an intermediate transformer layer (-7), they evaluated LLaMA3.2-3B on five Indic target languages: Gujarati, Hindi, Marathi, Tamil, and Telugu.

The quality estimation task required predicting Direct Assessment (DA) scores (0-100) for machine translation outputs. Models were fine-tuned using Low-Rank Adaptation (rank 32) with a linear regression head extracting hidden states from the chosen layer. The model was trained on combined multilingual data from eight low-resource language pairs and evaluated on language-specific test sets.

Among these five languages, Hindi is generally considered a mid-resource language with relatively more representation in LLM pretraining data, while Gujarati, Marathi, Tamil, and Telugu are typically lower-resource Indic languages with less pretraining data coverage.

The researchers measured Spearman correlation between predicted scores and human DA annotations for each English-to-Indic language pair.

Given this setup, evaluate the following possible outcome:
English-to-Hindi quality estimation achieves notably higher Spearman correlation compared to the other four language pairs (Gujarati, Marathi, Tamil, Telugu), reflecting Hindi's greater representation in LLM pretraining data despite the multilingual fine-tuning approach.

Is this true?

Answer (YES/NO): NO